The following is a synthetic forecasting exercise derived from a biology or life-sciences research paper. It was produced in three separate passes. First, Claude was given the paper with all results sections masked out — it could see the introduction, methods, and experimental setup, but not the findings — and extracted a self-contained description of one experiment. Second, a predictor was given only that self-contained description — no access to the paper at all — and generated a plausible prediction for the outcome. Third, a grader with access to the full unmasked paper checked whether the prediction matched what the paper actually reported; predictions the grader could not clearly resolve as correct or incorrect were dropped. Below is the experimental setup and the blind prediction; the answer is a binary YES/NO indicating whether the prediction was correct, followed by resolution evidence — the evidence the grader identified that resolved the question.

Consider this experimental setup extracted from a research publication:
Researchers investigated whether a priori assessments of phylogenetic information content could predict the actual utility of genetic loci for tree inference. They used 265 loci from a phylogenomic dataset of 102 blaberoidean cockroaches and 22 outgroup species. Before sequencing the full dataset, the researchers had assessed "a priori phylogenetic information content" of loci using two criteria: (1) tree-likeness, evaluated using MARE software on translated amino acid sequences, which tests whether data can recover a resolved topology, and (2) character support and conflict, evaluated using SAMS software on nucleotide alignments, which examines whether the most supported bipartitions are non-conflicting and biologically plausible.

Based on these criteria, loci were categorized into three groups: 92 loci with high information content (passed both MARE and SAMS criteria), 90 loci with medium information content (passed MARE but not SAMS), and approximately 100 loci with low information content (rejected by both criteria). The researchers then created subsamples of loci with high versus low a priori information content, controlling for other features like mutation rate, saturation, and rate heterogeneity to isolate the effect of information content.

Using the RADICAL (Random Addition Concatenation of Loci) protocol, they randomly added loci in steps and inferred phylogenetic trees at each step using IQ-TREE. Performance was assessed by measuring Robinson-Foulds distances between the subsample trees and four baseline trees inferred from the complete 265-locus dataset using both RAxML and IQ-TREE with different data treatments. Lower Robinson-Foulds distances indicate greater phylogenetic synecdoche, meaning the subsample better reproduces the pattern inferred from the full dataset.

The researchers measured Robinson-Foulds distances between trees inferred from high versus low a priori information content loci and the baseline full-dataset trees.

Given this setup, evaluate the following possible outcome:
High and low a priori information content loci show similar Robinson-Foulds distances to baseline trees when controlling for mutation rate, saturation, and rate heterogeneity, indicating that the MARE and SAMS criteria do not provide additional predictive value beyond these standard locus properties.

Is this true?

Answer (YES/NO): NO